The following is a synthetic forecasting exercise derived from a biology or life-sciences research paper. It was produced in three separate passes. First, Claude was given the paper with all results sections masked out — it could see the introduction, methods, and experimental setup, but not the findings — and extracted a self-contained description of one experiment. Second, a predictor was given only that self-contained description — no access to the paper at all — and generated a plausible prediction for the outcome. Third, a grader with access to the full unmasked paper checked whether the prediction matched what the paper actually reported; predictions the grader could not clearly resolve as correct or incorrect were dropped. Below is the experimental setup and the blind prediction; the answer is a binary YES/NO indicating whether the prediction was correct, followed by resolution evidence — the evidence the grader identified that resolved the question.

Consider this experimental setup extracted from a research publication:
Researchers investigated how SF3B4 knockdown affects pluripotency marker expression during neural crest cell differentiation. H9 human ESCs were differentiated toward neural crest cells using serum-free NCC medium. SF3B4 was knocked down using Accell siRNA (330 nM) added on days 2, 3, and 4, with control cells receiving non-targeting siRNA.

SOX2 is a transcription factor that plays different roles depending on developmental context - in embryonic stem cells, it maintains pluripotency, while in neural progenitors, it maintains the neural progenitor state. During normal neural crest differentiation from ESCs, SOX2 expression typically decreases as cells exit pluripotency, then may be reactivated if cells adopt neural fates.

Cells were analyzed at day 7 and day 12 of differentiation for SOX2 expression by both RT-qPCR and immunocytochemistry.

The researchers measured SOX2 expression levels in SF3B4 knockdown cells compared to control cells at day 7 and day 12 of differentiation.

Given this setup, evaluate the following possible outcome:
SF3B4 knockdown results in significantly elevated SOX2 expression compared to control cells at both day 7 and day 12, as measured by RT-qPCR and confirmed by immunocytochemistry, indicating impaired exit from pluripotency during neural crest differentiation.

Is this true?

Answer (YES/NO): NO